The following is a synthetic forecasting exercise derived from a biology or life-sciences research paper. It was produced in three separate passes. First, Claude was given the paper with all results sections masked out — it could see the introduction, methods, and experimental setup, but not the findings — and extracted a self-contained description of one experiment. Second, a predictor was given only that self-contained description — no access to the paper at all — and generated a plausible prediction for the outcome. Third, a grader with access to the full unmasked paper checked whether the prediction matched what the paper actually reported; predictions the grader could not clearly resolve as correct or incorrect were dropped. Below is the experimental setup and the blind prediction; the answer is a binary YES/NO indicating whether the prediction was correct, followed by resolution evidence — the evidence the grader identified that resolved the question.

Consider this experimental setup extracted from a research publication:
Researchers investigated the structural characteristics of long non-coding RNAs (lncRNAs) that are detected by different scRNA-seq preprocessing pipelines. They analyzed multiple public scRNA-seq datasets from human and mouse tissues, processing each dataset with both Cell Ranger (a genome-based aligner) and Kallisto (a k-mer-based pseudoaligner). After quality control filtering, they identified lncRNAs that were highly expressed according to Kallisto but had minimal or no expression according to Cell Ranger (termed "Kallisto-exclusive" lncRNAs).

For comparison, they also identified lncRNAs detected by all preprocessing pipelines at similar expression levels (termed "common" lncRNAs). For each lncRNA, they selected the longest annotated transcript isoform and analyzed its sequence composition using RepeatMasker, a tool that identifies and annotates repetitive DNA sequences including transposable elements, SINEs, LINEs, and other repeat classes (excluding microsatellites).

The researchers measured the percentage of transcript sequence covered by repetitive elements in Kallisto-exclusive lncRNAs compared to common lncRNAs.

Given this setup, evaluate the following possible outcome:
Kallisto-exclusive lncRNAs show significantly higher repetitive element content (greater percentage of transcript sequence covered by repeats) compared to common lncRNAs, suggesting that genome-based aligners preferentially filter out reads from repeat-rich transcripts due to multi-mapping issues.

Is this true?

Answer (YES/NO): NO